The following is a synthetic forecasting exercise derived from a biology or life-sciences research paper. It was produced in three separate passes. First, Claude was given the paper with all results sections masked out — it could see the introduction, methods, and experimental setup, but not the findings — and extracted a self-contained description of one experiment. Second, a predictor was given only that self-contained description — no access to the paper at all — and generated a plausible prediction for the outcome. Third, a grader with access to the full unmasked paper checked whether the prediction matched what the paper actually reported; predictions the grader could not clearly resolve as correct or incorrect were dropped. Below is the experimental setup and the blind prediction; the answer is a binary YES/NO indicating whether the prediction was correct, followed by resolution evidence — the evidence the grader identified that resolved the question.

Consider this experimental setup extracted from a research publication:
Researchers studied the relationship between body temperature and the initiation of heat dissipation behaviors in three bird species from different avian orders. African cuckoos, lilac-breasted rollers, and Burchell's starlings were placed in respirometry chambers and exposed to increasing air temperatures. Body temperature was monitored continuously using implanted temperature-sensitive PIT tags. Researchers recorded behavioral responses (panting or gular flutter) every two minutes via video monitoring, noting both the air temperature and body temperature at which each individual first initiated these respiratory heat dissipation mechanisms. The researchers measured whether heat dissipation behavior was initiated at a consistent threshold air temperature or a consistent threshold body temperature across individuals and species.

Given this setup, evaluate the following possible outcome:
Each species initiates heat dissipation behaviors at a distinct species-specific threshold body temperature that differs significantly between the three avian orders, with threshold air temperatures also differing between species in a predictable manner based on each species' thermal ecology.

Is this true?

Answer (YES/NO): NO